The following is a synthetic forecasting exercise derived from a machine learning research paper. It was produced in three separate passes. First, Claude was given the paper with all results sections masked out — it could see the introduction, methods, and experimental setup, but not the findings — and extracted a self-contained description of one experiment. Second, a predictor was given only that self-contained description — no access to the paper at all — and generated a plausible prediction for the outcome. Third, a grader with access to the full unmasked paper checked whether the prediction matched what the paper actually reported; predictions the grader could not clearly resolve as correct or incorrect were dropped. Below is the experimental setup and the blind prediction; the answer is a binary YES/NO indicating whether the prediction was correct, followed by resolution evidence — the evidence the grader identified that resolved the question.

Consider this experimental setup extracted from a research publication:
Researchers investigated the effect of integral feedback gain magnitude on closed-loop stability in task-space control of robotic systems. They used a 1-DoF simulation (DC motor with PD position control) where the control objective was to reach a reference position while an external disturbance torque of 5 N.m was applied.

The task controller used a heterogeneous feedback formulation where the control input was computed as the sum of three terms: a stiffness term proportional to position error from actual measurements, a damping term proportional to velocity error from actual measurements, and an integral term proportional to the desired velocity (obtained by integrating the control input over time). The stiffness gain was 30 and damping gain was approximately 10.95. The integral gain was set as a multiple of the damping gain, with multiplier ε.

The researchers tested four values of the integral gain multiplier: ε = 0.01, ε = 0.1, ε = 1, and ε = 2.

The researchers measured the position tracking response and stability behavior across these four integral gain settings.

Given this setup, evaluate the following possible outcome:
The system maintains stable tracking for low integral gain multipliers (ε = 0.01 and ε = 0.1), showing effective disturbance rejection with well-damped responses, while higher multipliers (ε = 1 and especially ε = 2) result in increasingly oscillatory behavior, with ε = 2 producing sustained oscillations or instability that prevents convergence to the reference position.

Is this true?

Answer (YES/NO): NO